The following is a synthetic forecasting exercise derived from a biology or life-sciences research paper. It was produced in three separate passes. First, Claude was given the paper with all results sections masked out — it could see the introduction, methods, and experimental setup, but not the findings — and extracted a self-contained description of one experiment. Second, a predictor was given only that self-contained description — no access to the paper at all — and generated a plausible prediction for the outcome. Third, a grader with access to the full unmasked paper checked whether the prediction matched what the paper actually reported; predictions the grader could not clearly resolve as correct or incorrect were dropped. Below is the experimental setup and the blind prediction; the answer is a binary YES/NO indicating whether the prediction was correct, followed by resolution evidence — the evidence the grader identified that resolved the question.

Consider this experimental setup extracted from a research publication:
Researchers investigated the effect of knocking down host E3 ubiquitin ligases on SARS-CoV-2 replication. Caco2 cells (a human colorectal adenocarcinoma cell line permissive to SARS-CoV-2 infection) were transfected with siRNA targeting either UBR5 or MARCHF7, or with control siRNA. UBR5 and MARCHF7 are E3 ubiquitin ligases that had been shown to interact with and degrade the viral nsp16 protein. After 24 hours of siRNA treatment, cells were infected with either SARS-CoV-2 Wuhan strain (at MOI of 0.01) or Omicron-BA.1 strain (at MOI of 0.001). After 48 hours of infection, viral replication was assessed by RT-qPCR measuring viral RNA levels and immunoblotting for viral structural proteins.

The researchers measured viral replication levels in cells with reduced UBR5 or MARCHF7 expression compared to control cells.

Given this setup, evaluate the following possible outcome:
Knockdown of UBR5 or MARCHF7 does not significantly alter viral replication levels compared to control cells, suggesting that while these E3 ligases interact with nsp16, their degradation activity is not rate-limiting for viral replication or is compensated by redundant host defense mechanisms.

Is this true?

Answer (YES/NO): NO